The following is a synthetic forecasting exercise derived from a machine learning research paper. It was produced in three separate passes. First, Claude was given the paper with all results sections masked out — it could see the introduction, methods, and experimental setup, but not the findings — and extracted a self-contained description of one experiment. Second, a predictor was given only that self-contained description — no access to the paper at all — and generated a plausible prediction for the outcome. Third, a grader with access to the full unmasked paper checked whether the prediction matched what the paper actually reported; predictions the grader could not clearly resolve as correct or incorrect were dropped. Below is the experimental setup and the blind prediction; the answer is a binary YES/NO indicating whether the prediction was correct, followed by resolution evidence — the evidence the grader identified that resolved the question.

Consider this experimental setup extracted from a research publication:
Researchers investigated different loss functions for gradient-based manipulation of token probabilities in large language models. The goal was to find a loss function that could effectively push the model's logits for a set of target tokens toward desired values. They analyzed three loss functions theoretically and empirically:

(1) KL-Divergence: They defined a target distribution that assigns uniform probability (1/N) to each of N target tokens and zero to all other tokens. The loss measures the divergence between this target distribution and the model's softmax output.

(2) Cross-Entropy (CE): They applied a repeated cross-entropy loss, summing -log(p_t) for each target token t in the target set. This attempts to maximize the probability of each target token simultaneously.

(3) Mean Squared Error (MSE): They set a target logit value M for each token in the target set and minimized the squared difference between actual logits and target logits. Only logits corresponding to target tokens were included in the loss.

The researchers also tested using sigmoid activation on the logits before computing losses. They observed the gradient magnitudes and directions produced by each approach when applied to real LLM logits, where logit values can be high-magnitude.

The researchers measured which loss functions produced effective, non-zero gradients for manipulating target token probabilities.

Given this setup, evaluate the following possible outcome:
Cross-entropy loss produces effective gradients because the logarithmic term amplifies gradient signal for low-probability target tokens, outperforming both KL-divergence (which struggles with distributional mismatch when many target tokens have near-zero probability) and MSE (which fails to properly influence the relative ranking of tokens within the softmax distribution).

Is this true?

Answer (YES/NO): NO